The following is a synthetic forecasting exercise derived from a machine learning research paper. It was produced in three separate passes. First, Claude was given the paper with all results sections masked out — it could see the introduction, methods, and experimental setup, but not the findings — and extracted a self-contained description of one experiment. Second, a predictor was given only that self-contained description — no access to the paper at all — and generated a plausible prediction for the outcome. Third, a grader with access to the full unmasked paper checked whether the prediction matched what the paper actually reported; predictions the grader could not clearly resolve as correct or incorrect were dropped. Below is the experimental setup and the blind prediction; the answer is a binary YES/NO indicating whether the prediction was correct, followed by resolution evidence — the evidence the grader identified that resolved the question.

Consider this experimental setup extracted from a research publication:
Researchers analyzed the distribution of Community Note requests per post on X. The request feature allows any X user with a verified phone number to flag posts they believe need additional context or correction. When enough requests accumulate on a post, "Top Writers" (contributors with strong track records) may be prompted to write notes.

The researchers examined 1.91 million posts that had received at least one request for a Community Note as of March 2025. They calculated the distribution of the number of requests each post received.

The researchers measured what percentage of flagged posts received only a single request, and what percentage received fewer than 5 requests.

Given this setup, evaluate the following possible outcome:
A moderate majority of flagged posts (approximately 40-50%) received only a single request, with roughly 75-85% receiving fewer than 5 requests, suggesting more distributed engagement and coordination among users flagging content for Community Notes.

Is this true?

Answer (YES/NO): NO